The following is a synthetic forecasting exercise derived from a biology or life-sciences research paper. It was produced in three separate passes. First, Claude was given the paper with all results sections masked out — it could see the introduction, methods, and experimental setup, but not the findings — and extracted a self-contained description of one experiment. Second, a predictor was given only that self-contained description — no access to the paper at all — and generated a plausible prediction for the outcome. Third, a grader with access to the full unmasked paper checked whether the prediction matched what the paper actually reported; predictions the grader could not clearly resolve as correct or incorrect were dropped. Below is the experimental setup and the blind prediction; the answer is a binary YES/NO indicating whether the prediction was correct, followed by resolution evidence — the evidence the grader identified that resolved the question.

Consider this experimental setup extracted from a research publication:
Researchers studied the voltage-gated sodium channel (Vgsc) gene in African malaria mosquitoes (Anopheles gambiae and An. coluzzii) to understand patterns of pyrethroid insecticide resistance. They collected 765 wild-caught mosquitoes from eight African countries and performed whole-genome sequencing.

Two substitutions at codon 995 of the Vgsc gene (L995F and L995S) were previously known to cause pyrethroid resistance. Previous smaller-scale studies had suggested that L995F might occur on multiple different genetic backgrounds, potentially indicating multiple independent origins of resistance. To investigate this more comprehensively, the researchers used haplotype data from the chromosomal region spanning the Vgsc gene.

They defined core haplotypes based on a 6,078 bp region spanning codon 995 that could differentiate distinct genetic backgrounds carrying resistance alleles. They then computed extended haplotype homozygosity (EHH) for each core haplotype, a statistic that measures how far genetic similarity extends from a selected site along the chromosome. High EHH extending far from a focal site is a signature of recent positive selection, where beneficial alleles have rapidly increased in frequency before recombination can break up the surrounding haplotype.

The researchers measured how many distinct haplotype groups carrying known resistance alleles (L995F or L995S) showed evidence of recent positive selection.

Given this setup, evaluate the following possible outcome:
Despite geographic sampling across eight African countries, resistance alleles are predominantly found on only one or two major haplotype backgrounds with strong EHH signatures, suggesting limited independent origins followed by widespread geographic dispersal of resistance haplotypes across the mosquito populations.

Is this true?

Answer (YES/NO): NO